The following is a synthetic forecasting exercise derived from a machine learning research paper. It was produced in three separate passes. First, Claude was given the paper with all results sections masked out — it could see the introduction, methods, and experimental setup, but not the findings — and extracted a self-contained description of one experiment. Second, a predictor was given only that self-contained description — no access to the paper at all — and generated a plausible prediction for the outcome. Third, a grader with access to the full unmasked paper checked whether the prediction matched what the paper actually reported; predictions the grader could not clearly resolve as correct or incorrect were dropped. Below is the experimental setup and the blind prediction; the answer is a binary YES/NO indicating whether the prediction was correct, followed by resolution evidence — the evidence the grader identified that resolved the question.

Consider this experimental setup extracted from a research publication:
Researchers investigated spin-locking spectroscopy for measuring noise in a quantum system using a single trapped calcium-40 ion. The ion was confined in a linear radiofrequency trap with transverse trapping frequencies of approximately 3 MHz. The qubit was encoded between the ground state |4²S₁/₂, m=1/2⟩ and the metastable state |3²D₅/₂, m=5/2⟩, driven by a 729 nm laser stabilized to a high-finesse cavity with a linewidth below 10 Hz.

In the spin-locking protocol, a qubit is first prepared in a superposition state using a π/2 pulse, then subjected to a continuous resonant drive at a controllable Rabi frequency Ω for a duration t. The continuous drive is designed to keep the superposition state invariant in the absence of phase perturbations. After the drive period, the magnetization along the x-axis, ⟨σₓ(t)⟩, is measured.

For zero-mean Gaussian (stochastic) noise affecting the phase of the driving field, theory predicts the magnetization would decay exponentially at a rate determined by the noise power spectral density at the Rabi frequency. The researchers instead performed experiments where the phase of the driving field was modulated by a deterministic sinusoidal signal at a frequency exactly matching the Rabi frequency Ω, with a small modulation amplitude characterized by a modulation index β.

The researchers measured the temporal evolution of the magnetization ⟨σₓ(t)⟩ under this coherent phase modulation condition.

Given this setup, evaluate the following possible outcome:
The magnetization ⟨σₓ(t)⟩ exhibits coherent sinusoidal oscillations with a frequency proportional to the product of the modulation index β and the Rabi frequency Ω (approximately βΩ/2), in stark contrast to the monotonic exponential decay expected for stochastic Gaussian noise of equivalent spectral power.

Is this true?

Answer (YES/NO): NO